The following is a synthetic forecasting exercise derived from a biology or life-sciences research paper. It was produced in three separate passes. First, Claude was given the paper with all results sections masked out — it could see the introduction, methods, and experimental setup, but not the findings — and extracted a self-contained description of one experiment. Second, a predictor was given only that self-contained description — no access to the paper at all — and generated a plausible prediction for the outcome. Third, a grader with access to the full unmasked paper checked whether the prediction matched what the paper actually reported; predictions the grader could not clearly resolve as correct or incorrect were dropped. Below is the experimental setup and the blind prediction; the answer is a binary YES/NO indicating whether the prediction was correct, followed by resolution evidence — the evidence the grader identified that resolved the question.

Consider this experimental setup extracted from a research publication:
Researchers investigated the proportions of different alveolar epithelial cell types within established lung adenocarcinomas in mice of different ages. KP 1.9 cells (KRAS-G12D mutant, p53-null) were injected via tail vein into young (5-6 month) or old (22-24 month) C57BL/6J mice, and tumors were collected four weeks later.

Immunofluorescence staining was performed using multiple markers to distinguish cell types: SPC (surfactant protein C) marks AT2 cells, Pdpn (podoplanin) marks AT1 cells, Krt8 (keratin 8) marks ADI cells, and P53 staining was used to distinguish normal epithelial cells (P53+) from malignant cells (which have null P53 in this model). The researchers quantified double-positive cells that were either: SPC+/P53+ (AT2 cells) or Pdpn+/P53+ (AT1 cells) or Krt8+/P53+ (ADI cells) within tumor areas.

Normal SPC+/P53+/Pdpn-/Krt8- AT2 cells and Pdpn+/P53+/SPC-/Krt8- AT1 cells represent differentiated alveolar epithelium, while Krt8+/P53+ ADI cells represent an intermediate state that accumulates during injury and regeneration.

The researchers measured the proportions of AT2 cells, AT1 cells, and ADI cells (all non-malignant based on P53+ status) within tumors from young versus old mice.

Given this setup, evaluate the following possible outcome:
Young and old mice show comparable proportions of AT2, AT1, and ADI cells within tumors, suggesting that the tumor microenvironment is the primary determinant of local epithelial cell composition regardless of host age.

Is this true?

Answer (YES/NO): NO